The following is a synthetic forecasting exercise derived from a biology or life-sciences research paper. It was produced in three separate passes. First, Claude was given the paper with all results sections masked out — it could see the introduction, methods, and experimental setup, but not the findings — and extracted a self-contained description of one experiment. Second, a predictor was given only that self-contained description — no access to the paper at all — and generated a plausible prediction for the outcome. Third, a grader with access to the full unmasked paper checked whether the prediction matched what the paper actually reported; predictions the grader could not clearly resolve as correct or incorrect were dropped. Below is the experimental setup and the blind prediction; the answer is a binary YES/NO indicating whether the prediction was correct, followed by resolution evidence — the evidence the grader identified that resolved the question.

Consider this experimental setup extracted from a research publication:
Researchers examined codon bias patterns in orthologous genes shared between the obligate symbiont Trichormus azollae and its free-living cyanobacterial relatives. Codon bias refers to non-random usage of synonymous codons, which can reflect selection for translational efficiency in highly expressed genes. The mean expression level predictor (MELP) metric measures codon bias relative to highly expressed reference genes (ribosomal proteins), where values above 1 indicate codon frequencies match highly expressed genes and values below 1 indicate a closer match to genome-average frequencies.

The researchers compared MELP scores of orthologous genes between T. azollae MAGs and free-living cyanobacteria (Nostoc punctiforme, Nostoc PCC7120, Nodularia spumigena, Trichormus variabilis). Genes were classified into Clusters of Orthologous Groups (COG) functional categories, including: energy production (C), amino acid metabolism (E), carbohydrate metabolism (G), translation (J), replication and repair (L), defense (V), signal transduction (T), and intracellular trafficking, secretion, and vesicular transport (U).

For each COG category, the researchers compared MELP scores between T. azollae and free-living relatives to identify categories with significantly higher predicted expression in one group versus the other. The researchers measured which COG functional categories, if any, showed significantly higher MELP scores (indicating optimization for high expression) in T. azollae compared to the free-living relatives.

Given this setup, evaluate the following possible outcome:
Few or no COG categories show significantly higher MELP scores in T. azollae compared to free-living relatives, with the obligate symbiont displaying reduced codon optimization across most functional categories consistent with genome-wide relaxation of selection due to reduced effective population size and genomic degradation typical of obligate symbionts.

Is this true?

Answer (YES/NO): NO